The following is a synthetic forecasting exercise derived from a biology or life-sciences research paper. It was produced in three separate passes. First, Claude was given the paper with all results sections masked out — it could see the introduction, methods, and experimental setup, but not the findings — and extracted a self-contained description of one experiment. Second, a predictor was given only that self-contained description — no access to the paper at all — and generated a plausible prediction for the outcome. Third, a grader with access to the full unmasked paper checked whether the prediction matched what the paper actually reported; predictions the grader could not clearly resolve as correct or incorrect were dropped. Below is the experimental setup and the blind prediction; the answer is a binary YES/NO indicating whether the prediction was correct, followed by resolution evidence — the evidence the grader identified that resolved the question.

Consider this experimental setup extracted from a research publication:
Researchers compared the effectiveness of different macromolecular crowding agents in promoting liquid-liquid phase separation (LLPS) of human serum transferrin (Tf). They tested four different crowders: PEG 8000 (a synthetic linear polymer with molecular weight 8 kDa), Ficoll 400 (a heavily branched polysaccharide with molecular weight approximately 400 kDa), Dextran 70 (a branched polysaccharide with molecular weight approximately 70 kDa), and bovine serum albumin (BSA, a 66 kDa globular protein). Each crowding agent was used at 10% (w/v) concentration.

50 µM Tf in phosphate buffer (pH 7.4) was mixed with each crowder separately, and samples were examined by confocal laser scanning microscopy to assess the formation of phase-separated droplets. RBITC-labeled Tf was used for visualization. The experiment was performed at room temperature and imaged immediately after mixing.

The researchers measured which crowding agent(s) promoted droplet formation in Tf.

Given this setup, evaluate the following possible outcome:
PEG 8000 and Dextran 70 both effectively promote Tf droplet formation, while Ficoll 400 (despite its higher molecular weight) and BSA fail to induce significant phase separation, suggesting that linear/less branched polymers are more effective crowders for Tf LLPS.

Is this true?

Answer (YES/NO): NO